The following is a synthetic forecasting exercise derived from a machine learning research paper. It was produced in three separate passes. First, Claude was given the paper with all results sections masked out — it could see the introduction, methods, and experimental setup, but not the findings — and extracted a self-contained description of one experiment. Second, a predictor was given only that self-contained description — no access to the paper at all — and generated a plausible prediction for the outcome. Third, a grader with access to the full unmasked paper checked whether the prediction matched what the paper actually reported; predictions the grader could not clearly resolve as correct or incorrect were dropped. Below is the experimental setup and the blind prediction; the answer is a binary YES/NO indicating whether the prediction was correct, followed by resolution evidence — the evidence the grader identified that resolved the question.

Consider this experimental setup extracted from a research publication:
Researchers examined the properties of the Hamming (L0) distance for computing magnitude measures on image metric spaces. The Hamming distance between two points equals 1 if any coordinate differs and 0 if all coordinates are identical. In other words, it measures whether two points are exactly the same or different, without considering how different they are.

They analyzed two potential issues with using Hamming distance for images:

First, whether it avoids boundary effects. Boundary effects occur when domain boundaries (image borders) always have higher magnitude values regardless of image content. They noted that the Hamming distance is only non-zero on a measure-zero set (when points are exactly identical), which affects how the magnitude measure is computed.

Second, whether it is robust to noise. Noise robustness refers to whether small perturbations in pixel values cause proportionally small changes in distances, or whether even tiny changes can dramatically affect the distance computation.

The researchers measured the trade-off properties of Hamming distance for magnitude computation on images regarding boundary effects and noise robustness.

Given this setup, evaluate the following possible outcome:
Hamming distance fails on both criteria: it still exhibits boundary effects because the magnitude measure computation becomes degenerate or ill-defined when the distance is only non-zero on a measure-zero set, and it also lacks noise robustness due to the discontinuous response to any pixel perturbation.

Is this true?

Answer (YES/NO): NO